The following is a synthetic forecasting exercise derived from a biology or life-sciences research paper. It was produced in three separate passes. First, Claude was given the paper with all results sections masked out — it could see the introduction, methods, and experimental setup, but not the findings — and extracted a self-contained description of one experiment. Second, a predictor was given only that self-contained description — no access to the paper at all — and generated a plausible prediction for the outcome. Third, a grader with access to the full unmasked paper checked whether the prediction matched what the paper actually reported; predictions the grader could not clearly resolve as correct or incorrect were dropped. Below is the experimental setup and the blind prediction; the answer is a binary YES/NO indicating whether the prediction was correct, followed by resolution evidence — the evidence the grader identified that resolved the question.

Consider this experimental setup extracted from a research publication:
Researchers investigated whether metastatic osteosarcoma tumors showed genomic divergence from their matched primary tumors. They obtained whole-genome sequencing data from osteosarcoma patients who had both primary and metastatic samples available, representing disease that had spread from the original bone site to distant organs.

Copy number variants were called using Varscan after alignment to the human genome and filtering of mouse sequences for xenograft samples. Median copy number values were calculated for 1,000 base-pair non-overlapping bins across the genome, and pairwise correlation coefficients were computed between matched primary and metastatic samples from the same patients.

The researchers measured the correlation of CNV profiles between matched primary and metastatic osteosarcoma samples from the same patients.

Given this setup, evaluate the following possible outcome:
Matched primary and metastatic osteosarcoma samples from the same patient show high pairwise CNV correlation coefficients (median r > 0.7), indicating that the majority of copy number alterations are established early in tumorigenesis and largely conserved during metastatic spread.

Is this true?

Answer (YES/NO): NO